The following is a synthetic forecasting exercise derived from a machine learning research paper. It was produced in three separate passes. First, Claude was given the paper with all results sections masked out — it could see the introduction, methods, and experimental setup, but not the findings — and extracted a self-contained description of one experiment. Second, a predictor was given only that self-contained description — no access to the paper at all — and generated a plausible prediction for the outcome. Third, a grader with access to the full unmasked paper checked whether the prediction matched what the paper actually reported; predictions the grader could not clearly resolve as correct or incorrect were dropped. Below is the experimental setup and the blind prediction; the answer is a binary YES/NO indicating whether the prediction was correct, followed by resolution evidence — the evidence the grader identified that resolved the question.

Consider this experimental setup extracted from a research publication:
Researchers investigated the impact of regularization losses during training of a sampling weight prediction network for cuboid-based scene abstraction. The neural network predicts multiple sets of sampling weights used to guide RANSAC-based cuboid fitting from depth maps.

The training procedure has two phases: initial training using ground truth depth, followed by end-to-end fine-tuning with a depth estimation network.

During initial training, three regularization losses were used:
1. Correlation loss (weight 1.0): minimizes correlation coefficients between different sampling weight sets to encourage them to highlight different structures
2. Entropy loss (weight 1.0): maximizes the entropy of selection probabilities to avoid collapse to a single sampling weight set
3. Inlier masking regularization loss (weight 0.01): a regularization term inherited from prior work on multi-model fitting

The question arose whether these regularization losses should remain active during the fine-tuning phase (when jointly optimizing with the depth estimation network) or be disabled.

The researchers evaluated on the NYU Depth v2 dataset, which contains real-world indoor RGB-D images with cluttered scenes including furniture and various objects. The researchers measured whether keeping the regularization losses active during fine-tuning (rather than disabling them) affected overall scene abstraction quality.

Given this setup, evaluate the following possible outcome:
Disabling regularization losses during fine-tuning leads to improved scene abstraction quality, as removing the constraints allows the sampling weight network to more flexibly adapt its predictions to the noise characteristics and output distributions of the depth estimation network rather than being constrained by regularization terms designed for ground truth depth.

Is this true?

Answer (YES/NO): YES